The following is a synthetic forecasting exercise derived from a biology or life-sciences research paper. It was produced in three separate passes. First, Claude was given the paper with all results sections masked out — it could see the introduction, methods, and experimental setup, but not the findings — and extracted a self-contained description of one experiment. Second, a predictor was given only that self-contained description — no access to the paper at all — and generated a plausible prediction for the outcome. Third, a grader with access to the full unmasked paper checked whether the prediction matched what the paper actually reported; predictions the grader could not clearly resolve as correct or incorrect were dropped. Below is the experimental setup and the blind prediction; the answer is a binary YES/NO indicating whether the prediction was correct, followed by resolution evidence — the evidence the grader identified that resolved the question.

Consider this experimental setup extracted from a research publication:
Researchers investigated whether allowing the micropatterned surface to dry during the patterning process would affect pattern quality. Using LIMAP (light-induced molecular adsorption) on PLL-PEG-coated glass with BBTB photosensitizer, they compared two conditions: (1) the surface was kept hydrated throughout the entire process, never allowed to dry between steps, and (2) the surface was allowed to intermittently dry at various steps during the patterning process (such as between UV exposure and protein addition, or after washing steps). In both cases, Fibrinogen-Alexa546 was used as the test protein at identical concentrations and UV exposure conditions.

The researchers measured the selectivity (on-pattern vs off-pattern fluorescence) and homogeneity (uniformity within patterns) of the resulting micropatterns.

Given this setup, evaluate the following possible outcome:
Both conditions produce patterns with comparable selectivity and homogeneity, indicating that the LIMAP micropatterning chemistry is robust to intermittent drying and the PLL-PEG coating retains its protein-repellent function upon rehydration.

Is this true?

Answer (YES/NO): NO